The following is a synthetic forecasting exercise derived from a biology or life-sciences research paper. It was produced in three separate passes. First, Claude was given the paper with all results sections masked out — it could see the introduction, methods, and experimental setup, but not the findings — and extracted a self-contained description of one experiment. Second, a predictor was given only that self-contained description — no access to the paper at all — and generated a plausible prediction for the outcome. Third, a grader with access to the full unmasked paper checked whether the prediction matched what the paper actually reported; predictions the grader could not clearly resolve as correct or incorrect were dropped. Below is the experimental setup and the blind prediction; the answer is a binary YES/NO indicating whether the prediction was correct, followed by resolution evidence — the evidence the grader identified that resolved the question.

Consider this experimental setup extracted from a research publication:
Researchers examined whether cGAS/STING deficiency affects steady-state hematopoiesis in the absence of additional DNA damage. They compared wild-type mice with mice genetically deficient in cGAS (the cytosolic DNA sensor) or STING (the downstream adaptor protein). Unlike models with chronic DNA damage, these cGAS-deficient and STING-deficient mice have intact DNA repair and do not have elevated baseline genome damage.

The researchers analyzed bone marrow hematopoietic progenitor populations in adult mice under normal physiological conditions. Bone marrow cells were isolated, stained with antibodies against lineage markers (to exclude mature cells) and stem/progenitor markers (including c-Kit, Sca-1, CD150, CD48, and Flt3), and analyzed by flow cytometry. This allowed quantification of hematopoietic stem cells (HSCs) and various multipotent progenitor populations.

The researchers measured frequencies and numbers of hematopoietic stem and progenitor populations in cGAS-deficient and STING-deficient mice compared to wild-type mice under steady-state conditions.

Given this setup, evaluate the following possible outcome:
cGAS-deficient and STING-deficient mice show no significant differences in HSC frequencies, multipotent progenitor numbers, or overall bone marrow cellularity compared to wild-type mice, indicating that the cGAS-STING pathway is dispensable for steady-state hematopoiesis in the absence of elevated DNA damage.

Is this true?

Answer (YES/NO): YES